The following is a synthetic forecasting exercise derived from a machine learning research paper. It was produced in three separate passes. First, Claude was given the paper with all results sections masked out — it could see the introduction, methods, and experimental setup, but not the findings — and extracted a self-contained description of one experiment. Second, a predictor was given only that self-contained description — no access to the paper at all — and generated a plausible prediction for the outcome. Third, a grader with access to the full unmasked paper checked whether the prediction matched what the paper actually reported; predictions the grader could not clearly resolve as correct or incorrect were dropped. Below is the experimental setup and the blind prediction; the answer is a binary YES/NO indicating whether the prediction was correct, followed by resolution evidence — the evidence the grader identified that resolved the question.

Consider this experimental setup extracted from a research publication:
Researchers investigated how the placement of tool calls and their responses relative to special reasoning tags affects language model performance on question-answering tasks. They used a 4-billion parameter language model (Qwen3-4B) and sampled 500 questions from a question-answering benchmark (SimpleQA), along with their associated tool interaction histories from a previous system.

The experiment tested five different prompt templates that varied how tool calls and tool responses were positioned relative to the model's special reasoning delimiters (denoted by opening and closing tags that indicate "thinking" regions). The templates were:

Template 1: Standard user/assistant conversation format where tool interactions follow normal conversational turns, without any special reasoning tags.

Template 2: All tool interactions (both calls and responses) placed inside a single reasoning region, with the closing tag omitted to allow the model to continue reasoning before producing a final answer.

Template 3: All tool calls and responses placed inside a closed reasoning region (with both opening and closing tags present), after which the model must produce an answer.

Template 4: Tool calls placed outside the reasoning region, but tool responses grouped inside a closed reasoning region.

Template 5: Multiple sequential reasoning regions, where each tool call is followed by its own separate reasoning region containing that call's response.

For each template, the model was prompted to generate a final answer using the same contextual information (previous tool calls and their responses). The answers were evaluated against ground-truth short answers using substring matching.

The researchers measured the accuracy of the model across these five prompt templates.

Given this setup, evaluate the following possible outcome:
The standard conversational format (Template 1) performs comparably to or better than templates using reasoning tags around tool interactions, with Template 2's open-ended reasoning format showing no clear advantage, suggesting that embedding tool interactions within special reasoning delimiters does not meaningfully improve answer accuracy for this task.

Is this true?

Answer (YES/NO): YES